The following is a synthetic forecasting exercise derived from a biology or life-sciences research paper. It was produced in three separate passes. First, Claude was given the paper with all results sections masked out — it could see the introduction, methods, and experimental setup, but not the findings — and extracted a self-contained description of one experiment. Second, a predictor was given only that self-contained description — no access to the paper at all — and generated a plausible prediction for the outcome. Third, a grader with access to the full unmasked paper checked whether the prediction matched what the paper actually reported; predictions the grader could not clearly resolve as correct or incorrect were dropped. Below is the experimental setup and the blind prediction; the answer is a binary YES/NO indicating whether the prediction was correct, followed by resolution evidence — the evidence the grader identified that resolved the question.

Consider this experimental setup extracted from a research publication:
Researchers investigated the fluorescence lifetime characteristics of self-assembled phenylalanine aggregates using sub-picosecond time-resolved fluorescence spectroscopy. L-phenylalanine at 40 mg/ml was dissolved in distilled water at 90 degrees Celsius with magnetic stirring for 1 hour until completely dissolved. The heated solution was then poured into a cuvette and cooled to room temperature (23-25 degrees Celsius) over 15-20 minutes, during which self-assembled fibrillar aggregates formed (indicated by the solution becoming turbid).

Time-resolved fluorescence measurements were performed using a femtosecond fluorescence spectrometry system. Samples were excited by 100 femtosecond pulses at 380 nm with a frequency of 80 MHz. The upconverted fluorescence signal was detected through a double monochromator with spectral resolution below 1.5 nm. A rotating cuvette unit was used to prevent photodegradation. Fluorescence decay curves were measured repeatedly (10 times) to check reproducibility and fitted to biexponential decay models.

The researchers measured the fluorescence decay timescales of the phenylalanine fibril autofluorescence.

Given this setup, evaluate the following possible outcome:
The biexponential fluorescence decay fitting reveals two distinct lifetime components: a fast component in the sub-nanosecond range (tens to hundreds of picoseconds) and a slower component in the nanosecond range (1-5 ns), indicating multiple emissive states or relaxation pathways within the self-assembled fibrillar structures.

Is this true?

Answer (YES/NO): NO